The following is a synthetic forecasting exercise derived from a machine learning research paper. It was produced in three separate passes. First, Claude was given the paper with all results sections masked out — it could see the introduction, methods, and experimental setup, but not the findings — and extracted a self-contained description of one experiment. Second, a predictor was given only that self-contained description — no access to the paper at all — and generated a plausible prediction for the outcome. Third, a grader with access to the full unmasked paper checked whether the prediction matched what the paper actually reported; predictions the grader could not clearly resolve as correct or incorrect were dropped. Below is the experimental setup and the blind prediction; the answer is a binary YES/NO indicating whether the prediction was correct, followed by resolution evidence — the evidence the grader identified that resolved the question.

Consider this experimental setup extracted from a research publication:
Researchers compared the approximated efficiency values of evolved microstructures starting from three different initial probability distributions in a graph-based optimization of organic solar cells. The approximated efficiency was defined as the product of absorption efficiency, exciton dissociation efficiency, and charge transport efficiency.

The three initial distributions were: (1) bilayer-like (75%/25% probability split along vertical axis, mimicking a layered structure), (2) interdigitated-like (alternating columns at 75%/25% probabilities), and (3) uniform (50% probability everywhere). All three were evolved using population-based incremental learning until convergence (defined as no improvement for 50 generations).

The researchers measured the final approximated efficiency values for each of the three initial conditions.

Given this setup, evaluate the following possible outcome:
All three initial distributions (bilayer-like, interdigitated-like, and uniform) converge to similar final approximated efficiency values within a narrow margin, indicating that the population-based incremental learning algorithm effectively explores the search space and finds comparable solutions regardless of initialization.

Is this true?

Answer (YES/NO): NO